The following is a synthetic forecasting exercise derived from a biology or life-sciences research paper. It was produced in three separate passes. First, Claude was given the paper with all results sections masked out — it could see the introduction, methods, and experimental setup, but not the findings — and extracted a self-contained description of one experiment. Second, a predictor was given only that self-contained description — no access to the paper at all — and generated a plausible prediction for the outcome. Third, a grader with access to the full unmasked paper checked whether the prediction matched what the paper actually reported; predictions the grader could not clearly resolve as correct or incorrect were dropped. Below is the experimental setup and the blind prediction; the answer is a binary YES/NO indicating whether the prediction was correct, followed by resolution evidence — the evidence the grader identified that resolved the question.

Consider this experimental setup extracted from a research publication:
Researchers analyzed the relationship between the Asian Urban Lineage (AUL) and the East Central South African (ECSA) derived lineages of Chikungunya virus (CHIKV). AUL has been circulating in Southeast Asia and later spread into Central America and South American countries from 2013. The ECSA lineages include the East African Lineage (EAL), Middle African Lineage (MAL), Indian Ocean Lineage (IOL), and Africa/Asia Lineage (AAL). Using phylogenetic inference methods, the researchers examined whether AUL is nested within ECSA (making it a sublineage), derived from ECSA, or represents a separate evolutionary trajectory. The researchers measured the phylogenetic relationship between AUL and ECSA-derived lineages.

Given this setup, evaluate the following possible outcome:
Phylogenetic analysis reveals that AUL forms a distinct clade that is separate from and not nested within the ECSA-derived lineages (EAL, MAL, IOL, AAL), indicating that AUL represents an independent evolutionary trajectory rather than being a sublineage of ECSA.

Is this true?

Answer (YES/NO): YES